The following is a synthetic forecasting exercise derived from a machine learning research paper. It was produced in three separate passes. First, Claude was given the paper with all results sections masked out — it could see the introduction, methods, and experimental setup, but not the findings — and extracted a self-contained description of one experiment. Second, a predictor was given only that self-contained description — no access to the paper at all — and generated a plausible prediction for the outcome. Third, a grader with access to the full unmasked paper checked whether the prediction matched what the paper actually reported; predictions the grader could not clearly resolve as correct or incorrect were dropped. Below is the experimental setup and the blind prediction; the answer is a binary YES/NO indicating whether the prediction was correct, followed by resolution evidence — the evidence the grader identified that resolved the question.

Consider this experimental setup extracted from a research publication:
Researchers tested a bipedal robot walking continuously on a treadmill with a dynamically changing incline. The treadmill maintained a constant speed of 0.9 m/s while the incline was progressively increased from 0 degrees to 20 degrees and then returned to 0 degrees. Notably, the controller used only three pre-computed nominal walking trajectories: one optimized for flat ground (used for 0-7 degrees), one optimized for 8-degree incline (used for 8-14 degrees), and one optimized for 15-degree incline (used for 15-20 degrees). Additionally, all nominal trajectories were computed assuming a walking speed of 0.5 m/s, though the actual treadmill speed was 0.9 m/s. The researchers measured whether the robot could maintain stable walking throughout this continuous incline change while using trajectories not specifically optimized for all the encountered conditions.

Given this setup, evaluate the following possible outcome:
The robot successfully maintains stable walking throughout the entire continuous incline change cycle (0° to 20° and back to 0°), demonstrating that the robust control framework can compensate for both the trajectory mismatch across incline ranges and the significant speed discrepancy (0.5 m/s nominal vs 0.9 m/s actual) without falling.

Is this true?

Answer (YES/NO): YES